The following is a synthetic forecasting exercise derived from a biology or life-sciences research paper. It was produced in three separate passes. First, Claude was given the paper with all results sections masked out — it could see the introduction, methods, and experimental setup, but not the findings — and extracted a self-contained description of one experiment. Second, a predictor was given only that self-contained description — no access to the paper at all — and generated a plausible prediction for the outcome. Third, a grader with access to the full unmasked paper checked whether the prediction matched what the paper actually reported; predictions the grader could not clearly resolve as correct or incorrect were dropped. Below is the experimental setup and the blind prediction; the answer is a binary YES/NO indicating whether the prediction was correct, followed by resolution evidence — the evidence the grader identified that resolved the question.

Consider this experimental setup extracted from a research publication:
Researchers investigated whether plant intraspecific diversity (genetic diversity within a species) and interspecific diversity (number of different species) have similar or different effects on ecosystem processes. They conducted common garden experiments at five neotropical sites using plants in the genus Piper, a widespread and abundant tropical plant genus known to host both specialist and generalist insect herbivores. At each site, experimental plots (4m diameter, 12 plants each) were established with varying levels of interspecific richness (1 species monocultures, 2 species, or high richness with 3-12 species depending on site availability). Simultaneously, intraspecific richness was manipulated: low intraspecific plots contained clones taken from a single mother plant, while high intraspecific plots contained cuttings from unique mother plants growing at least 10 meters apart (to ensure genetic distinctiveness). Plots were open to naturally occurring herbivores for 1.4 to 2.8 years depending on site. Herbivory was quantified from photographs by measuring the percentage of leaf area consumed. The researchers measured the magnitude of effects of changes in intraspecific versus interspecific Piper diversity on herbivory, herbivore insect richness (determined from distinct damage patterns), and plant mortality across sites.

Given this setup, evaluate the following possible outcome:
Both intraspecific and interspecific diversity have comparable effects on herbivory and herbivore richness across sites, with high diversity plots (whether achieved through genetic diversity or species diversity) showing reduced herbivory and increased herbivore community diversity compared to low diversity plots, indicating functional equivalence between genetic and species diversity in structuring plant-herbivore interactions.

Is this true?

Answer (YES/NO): NO